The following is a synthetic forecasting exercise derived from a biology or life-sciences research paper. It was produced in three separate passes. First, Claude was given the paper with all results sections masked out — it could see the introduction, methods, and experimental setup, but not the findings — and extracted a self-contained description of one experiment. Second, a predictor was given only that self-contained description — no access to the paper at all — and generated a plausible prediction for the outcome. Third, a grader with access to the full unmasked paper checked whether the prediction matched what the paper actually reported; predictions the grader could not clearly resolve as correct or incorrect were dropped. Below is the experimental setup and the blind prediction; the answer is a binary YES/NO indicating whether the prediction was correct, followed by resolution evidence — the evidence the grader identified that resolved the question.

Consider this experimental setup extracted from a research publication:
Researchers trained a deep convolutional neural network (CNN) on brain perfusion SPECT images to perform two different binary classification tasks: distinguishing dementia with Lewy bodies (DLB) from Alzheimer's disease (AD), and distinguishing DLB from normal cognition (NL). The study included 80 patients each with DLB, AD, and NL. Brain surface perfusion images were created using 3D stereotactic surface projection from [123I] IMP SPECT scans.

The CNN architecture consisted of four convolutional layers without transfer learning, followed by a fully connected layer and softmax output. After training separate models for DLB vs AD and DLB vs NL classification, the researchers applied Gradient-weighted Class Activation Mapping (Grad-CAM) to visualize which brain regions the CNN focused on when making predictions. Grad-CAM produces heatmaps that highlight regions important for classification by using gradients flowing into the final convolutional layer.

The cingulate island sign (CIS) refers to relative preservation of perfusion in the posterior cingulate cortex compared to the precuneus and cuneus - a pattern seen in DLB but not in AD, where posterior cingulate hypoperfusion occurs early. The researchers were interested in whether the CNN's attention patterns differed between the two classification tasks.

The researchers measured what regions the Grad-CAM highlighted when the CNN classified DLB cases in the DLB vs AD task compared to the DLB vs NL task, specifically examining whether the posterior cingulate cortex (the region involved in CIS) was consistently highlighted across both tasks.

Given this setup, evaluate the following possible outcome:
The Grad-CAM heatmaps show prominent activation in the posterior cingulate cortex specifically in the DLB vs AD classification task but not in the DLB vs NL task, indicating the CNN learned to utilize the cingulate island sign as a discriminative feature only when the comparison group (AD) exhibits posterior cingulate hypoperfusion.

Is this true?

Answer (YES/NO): NO